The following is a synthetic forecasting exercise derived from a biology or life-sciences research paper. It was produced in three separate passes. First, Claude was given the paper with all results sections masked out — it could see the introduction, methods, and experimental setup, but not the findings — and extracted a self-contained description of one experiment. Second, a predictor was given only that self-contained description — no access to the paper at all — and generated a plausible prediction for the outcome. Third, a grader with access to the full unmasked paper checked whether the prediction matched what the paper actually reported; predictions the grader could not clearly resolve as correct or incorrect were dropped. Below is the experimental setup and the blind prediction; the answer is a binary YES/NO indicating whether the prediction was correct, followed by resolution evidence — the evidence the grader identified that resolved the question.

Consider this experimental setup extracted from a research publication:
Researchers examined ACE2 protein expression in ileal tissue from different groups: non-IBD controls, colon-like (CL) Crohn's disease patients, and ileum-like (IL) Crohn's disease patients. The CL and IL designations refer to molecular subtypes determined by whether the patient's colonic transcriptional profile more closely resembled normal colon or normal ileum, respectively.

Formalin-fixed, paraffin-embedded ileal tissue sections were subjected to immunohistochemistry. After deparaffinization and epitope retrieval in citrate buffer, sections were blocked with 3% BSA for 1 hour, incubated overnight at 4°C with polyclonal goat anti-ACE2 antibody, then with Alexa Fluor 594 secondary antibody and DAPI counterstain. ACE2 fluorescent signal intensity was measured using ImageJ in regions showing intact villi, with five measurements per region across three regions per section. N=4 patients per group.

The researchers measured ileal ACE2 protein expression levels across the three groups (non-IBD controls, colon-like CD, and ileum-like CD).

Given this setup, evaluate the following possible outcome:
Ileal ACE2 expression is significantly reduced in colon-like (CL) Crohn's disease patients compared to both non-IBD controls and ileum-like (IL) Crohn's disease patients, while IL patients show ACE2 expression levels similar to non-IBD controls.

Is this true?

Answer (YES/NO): NO